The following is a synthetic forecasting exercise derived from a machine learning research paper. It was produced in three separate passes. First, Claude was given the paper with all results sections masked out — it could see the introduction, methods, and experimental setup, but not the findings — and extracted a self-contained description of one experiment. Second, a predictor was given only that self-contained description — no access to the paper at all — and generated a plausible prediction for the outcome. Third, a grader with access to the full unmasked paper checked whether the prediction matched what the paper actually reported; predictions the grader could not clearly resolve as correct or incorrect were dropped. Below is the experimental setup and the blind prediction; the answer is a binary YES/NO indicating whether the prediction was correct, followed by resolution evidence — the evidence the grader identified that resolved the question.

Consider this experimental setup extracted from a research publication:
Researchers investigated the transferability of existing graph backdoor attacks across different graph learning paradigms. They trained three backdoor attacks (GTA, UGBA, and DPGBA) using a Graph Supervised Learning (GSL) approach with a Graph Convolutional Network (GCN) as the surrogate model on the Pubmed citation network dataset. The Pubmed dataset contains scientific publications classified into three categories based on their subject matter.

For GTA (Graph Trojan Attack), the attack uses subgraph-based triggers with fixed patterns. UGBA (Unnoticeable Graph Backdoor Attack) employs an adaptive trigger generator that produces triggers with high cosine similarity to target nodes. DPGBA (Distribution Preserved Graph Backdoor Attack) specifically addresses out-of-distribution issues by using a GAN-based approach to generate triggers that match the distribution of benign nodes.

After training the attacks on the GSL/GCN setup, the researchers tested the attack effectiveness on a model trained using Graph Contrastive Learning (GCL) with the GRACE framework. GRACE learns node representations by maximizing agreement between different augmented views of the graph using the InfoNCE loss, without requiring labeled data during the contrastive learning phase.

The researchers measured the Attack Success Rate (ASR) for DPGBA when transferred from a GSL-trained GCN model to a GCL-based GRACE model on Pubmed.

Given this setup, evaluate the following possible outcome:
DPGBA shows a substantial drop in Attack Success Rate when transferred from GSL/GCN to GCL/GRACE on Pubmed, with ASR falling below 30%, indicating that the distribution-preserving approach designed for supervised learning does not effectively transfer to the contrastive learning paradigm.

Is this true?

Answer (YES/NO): YES